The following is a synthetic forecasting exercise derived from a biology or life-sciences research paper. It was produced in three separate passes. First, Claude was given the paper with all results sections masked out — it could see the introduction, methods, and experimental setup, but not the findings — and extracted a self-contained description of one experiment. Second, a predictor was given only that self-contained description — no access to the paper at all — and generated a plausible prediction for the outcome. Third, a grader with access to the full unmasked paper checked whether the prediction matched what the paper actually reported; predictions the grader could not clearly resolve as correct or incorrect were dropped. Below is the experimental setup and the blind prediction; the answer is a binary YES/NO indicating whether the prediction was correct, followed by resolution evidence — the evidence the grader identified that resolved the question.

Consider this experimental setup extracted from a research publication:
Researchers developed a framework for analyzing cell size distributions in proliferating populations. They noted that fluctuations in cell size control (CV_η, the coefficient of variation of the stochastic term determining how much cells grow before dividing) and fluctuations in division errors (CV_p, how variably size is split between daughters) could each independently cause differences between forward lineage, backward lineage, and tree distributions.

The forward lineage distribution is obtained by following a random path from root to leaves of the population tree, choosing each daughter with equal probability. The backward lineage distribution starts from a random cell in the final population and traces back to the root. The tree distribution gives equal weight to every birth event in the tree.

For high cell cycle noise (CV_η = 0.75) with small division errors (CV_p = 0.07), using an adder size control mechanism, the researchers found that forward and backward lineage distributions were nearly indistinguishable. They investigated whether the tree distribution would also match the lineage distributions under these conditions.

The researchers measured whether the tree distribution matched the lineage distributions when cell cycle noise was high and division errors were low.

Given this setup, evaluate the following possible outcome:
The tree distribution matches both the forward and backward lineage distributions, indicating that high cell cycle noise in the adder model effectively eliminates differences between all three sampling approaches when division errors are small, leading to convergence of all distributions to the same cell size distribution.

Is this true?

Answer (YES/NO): NO